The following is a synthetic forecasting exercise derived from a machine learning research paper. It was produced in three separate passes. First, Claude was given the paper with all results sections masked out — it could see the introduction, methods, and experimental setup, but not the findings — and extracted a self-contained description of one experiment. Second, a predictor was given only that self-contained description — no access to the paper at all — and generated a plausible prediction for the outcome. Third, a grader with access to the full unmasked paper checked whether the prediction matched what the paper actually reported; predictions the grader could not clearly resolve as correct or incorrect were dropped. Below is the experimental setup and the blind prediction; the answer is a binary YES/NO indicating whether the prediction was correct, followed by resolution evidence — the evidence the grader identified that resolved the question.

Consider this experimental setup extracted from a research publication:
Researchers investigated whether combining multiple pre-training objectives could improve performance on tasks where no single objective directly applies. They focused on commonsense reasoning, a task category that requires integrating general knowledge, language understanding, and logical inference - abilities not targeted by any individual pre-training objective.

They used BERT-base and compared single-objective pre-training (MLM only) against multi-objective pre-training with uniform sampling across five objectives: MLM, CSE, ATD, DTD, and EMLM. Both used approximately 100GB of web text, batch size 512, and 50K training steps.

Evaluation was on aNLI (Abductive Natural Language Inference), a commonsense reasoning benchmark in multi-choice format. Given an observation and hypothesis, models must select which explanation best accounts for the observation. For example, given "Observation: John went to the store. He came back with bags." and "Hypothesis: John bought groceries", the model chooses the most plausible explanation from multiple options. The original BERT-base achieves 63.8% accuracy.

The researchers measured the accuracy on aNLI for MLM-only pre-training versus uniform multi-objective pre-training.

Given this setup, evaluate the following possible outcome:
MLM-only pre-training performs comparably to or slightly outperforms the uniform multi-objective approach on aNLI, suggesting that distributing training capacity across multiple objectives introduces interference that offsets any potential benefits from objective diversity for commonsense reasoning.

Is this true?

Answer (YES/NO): NO